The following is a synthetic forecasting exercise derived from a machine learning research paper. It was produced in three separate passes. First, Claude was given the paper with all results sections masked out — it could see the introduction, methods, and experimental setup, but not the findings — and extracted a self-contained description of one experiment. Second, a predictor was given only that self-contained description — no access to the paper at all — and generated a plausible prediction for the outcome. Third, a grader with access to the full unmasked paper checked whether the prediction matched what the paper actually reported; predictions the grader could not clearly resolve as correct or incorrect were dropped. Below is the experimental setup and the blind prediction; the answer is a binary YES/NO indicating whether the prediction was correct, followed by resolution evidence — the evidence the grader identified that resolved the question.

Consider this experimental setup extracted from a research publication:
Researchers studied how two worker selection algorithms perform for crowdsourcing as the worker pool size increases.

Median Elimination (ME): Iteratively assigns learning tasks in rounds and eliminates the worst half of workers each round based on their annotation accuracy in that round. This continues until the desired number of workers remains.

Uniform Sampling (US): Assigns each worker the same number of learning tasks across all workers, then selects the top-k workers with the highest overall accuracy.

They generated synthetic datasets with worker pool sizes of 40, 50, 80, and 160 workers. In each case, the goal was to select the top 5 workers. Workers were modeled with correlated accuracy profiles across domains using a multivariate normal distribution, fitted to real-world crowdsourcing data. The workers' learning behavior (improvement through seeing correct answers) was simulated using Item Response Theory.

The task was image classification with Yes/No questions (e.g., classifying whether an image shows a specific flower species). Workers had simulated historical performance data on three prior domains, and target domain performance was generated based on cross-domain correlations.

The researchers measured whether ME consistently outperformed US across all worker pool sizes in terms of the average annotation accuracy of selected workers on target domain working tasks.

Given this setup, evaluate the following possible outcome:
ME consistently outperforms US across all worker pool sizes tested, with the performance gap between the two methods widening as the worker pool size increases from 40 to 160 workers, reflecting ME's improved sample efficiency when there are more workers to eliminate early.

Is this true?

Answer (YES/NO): NO